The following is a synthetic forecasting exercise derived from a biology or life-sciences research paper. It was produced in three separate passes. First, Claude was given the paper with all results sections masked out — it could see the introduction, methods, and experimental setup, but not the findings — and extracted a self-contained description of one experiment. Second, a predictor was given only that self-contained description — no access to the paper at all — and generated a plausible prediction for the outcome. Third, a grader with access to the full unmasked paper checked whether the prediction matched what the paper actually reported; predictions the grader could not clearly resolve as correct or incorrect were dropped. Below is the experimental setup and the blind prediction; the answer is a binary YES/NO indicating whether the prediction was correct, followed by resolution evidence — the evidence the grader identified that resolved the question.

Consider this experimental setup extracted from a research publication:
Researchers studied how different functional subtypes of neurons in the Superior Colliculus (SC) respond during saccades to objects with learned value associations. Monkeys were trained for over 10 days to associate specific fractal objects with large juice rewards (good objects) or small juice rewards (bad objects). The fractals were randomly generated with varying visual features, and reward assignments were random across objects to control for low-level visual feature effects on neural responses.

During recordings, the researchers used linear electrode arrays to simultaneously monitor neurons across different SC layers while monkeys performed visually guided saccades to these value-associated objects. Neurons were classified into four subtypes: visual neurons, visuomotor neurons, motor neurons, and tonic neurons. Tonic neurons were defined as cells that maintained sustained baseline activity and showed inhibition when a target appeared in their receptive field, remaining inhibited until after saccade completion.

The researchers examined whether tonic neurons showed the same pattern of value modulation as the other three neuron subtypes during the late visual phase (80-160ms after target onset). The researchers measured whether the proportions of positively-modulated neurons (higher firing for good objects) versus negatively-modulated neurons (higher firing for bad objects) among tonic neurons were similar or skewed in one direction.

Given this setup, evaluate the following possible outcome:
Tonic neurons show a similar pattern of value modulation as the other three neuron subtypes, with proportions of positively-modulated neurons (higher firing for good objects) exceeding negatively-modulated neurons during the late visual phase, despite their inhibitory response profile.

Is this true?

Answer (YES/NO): NO